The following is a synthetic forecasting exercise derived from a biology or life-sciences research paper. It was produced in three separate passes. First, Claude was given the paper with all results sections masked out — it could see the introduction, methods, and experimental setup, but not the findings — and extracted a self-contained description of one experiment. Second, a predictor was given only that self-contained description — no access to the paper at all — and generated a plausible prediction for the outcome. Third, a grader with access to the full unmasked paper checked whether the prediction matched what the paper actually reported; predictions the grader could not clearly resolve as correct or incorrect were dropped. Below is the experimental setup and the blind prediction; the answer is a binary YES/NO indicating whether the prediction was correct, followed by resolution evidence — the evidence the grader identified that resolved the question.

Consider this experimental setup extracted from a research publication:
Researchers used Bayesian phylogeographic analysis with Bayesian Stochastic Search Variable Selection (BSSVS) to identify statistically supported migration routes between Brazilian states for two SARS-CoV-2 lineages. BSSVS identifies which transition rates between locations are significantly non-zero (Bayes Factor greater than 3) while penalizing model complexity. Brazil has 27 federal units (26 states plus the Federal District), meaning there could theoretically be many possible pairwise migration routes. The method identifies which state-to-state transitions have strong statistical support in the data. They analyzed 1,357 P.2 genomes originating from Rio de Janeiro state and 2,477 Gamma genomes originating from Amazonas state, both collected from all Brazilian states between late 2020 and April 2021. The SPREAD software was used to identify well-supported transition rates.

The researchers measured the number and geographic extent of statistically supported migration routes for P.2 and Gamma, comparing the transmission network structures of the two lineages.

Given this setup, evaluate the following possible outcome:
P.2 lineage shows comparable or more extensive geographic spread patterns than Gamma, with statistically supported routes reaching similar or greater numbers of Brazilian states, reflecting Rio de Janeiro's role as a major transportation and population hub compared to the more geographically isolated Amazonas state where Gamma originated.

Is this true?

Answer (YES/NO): NO